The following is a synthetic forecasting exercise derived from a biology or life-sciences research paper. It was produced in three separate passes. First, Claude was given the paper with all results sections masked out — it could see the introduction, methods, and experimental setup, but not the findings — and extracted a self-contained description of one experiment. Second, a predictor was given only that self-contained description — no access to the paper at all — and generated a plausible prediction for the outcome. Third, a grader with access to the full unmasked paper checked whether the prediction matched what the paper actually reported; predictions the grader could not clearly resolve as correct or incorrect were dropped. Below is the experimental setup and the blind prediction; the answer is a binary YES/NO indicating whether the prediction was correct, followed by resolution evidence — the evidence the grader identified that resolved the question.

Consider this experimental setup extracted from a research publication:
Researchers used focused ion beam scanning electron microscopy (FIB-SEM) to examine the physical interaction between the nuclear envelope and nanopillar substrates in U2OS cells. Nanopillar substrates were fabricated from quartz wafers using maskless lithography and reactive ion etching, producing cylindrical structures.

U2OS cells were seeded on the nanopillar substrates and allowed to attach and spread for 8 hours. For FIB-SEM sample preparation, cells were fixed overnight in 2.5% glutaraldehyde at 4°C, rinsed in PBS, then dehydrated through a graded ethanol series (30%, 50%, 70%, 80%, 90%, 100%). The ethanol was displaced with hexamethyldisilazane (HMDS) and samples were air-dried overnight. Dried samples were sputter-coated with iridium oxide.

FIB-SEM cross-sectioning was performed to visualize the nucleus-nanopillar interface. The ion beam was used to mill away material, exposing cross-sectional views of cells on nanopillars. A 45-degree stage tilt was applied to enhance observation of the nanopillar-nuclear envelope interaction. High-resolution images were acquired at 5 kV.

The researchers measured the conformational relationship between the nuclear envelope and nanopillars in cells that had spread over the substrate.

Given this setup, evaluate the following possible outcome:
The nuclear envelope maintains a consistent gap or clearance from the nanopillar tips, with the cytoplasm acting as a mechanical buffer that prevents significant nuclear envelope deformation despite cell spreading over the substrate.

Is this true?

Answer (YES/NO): NO